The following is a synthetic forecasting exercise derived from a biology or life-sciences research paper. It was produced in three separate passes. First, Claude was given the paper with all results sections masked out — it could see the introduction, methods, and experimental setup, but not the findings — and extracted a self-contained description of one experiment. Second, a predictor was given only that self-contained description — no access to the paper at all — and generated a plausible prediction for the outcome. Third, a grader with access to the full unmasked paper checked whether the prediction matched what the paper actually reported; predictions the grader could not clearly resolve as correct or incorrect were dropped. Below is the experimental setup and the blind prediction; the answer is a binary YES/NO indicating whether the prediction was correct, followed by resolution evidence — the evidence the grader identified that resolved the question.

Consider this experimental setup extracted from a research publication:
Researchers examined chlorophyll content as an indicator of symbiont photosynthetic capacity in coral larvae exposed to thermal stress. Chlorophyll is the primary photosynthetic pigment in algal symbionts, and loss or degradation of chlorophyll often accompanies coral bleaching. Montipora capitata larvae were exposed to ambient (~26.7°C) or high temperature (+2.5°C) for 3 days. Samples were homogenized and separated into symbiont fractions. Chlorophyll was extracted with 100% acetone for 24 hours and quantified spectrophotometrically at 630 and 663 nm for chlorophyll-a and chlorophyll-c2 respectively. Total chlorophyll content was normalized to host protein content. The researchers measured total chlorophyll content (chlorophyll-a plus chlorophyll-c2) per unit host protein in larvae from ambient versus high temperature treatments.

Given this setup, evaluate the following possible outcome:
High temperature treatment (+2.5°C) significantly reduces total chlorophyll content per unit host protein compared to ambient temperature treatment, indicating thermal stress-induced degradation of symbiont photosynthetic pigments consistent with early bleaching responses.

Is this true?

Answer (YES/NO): NO